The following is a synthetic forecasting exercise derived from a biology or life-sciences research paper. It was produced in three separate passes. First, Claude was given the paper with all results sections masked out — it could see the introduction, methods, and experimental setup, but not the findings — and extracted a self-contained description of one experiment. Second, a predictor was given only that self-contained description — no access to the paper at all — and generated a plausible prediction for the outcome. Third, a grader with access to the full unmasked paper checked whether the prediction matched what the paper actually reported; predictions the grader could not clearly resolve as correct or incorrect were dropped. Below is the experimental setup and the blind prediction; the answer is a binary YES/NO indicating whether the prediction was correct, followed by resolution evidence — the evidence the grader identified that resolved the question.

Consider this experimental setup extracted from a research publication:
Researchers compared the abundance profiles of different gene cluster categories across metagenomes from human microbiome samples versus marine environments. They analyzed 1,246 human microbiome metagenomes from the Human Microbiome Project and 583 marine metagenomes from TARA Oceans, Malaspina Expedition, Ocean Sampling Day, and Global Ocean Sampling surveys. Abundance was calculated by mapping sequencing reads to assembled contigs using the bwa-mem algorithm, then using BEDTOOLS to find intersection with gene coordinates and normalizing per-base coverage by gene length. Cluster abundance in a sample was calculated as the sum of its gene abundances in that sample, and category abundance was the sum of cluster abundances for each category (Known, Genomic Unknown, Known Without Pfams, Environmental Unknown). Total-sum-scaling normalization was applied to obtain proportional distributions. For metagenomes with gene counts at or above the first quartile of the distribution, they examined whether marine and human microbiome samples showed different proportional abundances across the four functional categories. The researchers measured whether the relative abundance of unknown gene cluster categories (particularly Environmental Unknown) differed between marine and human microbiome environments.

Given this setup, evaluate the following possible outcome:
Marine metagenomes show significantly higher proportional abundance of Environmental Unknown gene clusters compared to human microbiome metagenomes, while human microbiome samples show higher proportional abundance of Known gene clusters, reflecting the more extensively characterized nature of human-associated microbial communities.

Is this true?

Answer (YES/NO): YES